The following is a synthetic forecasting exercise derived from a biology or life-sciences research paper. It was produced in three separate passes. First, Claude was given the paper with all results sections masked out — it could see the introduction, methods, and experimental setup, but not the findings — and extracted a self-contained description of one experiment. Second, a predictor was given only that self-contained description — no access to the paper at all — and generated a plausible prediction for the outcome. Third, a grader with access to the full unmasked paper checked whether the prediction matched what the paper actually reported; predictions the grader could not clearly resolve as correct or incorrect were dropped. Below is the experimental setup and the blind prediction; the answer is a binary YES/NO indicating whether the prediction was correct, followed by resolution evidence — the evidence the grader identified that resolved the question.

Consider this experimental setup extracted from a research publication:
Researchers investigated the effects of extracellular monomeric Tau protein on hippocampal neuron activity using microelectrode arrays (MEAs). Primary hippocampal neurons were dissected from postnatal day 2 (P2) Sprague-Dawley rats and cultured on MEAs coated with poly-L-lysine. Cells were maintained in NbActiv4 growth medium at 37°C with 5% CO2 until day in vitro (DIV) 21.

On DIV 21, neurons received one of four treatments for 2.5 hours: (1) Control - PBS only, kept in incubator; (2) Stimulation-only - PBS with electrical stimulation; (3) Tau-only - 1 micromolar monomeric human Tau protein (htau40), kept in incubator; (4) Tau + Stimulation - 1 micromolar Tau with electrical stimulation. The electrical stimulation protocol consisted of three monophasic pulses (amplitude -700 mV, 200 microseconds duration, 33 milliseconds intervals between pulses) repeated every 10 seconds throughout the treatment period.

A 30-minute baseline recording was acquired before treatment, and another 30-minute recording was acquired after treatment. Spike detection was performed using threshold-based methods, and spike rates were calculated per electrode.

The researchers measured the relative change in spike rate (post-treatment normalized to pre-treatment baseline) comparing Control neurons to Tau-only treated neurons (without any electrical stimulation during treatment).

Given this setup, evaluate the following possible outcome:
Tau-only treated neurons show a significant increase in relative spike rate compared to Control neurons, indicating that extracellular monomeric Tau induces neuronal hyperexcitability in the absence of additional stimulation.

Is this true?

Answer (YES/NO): NO